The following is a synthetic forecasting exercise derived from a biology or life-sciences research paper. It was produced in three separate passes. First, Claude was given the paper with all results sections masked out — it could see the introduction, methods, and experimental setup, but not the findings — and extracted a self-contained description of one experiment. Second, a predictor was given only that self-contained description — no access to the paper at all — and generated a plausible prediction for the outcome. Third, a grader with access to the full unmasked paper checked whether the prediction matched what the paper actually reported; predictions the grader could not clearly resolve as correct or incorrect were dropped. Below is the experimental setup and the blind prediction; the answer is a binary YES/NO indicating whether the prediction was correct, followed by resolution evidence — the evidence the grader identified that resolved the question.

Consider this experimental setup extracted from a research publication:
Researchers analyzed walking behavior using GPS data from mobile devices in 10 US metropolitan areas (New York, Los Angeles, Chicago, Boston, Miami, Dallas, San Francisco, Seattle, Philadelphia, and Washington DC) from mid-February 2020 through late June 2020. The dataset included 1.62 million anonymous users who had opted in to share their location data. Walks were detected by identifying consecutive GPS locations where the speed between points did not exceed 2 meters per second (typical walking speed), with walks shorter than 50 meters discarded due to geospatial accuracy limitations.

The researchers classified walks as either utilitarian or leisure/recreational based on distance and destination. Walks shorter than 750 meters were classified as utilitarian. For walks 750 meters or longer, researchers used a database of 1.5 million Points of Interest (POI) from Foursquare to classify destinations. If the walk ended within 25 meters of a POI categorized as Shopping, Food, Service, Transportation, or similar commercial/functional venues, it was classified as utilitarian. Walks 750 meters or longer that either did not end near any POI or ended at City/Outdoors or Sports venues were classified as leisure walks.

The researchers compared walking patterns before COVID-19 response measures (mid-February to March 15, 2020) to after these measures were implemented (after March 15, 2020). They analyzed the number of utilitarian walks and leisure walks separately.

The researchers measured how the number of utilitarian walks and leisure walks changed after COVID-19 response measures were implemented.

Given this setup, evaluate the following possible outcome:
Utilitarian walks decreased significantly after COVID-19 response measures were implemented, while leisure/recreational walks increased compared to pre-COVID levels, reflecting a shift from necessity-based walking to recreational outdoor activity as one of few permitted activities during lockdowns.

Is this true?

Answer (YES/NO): NO